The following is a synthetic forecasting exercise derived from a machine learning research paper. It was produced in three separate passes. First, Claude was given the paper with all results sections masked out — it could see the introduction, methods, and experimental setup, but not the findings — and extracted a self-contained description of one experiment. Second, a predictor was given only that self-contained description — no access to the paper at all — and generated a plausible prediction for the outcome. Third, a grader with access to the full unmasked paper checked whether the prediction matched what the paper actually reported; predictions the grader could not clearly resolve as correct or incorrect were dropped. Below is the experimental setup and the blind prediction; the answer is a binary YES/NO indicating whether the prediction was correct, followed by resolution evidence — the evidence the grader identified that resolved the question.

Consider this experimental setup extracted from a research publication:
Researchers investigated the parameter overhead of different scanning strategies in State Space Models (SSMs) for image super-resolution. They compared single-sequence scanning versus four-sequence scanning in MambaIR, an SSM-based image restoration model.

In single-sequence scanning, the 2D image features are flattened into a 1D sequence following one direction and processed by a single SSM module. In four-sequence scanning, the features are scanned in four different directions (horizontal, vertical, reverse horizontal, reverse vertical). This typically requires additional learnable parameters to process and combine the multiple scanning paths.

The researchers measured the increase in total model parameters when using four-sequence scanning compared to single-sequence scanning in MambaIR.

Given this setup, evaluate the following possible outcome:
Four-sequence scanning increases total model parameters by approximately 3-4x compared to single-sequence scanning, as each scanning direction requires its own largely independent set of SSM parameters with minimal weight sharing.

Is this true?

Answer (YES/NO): NO